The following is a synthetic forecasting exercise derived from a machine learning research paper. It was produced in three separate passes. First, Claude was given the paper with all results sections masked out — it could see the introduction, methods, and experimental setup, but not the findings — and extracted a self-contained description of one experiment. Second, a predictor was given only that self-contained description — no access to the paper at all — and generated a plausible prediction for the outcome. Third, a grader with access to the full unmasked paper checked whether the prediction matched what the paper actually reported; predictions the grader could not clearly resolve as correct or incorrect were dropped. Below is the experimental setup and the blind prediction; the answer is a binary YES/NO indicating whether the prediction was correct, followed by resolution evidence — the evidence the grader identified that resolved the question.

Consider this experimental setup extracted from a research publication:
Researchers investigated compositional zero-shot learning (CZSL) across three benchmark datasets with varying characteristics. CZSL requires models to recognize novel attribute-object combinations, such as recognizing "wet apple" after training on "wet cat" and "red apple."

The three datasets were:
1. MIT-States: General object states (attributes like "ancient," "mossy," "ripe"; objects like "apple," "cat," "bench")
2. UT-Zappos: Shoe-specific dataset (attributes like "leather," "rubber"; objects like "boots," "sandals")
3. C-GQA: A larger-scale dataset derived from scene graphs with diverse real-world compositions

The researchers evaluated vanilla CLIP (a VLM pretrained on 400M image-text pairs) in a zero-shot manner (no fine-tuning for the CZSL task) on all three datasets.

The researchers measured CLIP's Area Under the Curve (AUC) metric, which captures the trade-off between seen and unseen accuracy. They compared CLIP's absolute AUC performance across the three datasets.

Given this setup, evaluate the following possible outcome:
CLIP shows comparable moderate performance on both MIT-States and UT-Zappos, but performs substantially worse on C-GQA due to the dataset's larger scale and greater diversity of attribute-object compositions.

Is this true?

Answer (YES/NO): NO